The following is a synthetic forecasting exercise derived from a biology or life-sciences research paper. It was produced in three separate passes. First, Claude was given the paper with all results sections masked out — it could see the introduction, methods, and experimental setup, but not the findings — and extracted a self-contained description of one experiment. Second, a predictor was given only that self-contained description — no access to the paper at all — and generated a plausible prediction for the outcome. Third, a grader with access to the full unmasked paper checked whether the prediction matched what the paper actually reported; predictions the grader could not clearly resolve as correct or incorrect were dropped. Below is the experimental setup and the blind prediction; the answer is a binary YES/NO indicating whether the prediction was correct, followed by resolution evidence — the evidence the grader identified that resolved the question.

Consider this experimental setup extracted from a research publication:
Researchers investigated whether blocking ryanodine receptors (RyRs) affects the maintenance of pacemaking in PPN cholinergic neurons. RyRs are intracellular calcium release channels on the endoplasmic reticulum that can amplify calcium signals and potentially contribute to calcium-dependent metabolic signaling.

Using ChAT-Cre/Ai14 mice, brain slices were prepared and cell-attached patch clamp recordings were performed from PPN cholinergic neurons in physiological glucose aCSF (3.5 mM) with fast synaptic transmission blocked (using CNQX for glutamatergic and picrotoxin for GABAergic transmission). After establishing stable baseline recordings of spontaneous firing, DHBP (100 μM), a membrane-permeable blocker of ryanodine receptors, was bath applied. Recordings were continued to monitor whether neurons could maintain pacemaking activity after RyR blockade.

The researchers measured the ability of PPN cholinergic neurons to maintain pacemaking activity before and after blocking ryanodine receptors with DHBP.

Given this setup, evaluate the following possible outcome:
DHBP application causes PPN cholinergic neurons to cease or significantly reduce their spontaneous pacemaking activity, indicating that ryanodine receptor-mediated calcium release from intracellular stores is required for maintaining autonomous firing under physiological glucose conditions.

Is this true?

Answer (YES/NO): NO